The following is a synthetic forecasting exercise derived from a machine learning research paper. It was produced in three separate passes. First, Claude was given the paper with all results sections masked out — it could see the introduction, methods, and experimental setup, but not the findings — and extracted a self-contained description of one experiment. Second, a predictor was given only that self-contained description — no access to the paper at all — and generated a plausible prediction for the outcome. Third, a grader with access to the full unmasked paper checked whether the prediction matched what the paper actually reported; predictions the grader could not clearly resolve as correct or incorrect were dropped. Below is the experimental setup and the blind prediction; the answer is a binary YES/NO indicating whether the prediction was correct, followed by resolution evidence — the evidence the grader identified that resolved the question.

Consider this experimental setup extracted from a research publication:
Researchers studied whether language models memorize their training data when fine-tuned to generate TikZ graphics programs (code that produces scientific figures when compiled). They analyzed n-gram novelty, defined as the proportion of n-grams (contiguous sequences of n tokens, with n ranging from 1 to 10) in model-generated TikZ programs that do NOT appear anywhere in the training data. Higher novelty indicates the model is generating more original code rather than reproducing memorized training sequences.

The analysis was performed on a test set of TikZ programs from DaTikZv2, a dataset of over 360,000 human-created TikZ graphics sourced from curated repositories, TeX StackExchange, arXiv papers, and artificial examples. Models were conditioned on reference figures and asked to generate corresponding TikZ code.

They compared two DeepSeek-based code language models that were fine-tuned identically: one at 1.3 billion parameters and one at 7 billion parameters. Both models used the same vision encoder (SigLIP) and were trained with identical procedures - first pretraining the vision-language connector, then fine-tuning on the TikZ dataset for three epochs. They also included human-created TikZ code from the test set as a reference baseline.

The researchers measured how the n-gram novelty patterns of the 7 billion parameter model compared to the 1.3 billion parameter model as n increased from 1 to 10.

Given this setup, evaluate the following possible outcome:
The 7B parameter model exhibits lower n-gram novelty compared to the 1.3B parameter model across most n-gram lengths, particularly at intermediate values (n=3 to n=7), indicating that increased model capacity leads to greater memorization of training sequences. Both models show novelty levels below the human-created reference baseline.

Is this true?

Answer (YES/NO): NO